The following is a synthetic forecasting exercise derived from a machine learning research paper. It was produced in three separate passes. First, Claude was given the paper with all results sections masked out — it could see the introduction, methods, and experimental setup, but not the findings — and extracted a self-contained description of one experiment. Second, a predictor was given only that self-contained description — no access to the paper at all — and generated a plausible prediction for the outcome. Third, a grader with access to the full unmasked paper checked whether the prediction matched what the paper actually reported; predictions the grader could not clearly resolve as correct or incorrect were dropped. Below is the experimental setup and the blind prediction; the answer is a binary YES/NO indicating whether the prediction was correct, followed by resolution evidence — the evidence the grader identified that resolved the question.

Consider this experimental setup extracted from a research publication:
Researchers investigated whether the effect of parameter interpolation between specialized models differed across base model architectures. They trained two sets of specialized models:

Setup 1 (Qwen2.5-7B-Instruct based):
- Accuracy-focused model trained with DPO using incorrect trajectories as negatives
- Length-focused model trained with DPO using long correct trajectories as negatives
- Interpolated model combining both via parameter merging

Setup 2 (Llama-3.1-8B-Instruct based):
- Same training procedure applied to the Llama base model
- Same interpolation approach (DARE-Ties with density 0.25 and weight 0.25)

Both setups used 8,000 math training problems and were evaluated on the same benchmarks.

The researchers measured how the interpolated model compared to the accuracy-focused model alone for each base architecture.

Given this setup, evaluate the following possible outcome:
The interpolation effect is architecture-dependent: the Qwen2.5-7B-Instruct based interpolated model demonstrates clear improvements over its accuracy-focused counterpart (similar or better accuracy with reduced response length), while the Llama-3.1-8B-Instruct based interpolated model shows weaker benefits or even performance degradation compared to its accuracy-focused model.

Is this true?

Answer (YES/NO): NO